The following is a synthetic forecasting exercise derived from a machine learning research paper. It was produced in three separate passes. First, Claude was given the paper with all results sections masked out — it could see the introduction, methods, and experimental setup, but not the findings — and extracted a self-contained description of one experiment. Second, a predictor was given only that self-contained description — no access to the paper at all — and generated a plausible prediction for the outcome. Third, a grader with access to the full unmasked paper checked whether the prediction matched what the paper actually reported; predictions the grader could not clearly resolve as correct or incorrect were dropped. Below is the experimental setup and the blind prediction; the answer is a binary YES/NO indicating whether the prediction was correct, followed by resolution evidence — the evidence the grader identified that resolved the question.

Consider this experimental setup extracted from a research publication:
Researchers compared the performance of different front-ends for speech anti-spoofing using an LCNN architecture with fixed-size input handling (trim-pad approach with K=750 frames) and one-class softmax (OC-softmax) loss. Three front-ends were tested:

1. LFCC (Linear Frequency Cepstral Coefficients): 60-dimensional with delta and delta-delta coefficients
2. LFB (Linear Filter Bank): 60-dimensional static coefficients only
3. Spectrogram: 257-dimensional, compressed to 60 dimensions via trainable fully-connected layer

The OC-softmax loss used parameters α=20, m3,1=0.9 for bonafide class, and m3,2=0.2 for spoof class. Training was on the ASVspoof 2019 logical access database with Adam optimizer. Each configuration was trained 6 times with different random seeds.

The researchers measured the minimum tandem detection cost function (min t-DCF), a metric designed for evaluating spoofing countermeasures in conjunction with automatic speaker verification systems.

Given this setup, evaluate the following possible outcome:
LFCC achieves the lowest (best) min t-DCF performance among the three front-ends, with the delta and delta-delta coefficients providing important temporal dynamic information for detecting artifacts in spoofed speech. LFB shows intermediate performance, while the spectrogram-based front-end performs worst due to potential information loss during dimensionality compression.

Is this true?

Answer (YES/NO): NO